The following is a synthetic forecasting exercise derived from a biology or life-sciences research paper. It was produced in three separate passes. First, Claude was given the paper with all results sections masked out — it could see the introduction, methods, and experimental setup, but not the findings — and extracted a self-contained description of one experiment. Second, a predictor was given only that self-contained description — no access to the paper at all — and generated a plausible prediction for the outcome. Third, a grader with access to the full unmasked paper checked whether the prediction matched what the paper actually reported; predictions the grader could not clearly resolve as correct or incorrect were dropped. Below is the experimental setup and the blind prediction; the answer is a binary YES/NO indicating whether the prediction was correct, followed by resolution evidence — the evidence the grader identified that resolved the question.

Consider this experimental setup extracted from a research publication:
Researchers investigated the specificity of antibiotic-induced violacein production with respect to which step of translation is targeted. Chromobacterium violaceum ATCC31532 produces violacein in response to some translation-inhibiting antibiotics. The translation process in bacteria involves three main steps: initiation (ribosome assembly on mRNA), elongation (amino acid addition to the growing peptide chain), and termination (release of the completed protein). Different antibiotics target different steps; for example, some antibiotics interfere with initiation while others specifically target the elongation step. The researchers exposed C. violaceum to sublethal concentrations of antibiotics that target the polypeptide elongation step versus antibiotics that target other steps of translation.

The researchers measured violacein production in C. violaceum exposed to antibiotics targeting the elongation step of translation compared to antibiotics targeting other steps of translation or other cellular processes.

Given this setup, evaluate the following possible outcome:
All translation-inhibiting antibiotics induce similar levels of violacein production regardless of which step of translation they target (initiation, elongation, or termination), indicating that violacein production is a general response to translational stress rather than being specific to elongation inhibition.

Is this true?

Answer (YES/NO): NO